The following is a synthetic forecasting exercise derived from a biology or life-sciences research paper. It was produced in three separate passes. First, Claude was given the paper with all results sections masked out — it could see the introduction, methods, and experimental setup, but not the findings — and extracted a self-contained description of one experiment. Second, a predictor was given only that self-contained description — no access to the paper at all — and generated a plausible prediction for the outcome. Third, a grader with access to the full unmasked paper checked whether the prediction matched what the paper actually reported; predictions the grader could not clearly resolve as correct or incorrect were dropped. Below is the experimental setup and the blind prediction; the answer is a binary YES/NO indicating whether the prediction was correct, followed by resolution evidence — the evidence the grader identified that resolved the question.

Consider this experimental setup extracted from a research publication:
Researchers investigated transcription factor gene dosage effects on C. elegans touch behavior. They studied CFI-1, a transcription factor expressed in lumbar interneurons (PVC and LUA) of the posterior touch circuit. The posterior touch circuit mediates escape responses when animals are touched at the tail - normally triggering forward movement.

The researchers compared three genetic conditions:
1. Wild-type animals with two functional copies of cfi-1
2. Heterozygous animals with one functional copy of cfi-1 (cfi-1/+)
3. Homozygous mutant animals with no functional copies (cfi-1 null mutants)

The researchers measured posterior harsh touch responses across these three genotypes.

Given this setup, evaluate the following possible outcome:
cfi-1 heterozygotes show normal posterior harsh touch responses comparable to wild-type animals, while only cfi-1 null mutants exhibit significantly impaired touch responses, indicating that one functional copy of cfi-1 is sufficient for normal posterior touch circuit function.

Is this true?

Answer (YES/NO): YES